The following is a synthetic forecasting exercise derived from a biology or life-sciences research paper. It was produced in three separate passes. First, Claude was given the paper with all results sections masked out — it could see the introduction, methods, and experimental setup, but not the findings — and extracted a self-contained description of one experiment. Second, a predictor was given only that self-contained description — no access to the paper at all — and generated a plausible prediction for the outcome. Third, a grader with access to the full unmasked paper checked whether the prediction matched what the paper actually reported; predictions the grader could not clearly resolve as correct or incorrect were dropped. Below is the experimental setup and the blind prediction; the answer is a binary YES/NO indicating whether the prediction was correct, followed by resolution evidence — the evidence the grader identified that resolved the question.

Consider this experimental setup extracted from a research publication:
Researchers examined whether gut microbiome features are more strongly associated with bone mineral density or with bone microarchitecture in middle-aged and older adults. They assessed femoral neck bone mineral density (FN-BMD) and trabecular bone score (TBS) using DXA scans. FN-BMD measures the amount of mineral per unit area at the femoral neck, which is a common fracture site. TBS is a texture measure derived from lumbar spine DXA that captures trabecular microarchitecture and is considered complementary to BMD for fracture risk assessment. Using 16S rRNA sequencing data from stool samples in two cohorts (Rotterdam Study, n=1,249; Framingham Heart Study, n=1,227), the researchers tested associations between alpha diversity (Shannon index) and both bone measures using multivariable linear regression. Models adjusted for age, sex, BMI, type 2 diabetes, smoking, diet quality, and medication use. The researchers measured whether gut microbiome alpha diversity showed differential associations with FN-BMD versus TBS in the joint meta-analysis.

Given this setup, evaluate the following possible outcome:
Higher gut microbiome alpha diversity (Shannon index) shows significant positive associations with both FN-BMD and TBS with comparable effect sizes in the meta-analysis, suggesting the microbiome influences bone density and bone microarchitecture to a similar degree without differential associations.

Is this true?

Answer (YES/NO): NO